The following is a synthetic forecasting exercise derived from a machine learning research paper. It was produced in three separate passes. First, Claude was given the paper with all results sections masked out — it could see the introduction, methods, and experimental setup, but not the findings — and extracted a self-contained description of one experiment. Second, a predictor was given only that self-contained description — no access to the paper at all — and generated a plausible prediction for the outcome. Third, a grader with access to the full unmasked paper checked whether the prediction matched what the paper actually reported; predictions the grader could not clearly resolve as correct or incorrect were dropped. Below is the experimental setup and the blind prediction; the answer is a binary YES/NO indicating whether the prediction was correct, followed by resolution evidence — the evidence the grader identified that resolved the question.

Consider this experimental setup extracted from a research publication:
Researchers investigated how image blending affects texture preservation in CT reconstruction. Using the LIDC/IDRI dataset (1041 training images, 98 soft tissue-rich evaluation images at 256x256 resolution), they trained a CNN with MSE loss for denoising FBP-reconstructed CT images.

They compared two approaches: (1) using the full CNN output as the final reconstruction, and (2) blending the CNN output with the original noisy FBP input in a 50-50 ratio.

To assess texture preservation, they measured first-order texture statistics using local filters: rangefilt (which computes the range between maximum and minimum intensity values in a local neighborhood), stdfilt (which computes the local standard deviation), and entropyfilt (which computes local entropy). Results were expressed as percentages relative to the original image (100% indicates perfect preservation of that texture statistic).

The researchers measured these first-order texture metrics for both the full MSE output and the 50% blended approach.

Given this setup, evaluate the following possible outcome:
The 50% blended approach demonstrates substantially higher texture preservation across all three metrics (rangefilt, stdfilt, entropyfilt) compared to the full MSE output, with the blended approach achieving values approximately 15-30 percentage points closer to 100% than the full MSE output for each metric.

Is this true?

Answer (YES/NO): NO